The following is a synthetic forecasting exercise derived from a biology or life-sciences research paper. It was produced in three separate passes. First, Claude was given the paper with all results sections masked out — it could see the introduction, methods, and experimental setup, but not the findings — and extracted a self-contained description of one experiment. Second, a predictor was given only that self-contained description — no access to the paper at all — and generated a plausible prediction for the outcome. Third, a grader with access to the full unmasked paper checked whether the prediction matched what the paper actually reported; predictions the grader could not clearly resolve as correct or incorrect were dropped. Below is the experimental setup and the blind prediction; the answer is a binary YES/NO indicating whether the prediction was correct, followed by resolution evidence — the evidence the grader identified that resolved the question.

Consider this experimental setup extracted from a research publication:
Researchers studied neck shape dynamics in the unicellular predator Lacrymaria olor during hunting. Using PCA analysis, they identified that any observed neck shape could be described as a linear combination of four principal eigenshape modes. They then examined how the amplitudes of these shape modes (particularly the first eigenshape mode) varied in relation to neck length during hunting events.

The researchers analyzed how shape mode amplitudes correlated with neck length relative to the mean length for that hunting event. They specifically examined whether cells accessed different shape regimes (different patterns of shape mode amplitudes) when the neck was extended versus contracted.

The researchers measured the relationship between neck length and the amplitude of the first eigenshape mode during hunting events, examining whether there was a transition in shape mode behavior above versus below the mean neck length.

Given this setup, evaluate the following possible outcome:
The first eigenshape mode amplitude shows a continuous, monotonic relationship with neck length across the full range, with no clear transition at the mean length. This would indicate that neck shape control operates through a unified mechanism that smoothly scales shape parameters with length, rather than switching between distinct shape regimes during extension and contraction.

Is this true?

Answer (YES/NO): NO